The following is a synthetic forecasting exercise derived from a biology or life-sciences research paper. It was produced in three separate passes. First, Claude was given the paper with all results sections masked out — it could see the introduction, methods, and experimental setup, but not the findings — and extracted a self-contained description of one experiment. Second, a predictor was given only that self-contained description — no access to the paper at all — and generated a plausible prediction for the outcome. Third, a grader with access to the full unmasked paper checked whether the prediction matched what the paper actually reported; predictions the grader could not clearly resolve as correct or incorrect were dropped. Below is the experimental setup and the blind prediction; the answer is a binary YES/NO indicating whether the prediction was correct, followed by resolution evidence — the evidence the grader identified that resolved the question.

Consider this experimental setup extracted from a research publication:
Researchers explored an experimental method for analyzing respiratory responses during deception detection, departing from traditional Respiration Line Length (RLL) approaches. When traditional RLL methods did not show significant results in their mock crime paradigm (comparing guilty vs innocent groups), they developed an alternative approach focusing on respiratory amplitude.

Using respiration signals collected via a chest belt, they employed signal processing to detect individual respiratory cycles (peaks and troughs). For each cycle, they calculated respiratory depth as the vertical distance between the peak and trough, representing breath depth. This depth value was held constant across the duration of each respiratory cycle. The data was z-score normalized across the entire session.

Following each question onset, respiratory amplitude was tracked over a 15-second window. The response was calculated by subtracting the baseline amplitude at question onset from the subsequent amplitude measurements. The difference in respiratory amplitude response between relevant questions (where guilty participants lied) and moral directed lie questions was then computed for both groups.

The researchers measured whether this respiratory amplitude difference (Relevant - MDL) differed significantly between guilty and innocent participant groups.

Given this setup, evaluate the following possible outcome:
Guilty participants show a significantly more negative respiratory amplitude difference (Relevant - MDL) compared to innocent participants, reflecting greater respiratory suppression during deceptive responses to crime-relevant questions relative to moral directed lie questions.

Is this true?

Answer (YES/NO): YES